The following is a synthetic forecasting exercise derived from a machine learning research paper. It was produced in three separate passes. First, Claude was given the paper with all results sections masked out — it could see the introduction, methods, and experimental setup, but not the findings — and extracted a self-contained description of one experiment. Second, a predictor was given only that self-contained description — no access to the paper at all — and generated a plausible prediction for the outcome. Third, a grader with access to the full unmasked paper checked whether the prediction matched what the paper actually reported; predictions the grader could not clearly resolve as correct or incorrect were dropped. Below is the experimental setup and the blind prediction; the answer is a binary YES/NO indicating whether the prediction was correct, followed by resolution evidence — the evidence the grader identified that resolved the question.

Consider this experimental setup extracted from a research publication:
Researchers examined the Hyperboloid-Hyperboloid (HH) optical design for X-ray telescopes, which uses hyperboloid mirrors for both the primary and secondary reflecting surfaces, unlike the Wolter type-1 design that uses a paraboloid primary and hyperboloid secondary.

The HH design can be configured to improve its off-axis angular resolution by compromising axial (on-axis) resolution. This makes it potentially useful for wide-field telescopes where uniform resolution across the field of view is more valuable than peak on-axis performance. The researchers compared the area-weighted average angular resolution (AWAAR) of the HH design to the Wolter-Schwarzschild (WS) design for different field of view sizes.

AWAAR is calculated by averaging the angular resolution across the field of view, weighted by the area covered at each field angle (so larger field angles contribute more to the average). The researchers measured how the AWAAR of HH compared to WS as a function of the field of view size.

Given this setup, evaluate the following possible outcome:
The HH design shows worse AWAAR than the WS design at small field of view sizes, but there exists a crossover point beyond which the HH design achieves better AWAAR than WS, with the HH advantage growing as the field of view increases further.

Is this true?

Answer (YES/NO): YES